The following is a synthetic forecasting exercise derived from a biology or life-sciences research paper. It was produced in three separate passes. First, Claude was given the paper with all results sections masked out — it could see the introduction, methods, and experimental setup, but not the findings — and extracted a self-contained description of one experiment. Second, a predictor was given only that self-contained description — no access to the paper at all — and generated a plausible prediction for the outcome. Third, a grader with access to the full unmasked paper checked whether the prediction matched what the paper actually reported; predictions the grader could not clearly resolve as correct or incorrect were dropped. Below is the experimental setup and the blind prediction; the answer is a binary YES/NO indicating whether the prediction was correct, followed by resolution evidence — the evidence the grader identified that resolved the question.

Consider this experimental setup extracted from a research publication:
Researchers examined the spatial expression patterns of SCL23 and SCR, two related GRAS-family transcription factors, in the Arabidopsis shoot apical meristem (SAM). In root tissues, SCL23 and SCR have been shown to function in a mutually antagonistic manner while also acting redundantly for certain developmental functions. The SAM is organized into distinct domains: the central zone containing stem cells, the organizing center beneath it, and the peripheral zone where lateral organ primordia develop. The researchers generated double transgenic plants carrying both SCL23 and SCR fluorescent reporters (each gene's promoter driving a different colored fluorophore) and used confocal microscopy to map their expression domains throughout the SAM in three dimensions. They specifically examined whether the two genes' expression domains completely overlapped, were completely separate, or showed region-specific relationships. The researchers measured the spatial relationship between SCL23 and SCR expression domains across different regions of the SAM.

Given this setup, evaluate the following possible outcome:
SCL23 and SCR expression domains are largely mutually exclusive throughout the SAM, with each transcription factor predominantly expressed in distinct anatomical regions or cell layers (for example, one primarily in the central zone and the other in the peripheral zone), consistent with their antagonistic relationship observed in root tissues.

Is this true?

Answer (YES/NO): YES